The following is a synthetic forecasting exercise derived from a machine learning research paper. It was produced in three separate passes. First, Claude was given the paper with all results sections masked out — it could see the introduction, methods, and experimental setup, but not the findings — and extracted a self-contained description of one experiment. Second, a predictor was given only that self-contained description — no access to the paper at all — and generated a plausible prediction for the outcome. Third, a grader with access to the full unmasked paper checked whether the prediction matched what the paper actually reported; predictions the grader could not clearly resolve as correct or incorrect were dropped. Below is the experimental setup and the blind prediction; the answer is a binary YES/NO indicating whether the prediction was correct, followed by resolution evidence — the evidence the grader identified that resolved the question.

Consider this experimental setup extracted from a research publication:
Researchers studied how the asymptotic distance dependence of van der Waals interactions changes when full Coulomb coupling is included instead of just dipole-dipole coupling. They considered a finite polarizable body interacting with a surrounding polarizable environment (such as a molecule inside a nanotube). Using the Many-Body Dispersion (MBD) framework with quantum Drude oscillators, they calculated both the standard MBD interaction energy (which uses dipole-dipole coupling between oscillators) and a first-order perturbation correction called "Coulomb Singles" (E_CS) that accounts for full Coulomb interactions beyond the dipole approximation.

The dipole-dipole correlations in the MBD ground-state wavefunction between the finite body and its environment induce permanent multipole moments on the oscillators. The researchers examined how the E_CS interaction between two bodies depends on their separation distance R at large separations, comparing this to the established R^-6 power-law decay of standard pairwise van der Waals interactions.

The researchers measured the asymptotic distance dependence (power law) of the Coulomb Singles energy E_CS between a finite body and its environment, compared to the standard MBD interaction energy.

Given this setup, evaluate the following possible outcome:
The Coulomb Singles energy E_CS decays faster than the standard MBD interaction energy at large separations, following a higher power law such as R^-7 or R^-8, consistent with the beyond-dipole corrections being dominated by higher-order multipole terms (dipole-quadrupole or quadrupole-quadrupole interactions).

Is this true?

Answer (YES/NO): NO